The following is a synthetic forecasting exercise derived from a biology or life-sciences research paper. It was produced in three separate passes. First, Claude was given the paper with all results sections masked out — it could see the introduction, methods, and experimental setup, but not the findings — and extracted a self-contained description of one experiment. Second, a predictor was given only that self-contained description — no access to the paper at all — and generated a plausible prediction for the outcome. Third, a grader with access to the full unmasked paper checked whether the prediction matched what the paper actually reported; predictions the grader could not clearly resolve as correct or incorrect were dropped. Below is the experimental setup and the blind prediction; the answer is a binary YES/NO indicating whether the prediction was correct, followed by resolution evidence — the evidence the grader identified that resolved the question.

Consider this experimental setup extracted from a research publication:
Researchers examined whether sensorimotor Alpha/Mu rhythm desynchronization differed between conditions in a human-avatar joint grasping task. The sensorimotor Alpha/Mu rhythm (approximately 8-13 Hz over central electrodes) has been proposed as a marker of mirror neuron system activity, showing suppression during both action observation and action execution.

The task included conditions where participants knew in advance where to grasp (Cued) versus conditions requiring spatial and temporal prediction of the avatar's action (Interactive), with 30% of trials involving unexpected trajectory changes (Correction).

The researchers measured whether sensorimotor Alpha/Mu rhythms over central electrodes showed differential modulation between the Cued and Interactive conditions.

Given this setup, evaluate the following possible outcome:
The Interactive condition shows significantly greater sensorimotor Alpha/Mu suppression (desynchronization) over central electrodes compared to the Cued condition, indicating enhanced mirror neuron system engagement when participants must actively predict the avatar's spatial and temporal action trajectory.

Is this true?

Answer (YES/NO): NO